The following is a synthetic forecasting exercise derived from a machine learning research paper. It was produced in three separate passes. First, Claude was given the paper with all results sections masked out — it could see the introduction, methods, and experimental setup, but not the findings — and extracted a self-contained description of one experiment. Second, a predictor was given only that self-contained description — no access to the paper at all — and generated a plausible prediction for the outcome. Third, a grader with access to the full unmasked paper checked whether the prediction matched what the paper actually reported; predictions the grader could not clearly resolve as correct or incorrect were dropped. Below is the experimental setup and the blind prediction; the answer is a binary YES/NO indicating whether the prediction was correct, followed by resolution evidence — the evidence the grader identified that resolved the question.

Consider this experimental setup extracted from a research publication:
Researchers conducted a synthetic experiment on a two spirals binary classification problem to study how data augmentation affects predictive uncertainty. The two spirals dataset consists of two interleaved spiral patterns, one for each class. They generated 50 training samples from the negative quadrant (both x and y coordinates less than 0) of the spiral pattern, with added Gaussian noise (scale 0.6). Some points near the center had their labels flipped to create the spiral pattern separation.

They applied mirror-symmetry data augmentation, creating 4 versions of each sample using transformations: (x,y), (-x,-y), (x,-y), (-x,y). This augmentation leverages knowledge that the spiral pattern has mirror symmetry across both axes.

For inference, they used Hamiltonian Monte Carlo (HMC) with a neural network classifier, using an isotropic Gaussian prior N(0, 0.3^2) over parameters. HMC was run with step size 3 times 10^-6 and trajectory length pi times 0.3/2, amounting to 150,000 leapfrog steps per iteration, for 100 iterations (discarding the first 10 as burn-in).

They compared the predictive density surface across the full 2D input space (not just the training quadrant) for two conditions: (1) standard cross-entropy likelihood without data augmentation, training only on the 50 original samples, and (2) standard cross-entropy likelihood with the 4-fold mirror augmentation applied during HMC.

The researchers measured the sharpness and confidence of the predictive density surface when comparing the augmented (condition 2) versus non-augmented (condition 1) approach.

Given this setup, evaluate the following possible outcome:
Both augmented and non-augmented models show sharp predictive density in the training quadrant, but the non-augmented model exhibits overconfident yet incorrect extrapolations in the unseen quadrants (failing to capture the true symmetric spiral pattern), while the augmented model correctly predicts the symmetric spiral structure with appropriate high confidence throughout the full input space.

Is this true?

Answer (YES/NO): NO